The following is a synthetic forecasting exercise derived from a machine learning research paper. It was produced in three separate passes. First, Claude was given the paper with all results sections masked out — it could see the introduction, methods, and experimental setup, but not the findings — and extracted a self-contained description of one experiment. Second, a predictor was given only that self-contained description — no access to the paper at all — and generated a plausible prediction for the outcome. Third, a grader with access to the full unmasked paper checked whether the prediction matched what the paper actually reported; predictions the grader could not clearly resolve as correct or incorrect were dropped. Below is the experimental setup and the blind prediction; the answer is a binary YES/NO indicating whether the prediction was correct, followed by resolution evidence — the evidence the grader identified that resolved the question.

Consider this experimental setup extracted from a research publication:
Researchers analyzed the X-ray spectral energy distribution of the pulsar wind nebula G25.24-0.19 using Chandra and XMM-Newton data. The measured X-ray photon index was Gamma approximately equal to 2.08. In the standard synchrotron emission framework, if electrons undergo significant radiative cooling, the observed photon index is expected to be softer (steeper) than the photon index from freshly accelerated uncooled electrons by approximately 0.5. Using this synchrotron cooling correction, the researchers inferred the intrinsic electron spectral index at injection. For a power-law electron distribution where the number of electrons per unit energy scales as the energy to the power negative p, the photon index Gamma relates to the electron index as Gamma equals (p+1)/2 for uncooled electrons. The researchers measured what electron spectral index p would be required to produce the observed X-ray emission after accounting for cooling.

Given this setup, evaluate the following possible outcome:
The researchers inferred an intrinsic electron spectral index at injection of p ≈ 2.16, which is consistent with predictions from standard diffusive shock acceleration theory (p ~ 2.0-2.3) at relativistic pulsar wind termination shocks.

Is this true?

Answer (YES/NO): NO